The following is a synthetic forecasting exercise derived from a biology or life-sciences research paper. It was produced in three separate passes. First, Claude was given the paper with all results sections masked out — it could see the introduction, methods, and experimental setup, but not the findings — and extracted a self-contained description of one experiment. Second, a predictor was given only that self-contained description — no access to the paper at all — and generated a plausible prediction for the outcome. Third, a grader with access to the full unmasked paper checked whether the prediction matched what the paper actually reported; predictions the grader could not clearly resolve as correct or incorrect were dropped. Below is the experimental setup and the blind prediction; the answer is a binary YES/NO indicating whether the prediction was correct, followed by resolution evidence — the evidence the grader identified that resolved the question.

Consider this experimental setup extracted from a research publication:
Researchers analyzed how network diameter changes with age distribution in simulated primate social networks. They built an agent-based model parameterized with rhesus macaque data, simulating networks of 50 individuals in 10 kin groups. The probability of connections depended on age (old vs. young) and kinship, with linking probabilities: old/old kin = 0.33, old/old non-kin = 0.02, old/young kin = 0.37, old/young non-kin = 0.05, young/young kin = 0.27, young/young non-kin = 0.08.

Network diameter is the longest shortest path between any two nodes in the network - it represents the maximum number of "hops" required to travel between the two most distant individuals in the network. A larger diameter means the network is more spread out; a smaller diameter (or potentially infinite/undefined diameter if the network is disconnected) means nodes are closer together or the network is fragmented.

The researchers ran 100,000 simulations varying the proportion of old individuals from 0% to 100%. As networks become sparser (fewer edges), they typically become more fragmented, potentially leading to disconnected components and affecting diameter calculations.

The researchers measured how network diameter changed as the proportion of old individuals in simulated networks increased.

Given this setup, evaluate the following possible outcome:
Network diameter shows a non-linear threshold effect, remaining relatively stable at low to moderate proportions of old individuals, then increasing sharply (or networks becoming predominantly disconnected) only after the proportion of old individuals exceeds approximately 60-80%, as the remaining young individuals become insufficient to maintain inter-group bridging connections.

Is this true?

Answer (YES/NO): NO